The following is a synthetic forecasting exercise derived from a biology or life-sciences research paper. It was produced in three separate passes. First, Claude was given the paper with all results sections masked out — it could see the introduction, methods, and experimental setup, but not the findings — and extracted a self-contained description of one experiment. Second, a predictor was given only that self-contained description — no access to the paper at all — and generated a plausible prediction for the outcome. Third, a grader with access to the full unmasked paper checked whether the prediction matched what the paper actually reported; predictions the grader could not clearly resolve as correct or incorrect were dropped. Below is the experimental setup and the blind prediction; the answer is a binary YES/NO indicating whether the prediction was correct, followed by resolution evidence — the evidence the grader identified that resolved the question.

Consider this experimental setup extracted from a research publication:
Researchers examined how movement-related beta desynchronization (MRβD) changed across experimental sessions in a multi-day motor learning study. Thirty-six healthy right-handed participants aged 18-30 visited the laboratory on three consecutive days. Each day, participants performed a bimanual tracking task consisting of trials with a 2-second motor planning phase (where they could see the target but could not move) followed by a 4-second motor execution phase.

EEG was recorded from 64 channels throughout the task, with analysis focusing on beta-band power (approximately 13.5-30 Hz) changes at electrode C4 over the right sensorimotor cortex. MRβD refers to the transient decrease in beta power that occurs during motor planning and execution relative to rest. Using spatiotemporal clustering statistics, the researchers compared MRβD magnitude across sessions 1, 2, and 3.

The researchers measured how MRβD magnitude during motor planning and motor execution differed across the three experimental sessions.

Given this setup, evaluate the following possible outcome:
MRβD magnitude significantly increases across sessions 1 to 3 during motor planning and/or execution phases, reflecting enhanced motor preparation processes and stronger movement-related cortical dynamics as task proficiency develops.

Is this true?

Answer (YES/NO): YES